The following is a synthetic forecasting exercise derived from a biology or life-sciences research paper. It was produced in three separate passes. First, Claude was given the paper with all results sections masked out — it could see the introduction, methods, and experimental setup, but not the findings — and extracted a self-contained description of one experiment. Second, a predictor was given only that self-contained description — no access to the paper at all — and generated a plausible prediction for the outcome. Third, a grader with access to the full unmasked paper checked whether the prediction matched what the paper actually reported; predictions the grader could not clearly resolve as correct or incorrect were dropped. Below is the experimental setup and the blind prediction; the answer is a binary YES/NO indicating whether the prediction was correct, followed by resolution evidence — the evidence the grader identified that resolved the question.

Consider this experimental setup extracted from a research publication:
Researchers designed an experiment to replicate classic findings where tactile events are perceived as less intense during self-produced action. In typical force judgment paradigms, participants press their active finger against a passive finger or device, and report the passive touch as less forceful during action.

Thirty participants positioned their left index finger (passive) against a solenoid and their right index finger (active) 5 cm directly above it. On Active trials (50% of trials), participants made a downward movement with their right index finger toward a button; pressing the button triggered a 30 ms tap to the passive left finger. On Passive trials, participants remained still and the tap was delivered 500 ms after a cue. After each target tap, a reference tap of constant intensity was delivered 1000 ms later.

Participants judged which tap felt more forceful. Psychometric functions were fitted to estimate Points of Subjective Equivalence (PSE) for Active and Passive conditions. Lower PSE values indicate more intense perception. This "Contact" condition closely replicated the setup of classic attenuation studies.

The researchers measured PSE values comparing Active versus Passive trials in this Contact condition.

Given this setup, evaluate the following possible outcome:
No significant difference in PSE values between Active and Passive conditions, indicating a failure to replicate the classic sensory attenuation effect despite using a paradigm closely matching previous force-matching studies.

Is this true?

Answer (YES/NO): NO